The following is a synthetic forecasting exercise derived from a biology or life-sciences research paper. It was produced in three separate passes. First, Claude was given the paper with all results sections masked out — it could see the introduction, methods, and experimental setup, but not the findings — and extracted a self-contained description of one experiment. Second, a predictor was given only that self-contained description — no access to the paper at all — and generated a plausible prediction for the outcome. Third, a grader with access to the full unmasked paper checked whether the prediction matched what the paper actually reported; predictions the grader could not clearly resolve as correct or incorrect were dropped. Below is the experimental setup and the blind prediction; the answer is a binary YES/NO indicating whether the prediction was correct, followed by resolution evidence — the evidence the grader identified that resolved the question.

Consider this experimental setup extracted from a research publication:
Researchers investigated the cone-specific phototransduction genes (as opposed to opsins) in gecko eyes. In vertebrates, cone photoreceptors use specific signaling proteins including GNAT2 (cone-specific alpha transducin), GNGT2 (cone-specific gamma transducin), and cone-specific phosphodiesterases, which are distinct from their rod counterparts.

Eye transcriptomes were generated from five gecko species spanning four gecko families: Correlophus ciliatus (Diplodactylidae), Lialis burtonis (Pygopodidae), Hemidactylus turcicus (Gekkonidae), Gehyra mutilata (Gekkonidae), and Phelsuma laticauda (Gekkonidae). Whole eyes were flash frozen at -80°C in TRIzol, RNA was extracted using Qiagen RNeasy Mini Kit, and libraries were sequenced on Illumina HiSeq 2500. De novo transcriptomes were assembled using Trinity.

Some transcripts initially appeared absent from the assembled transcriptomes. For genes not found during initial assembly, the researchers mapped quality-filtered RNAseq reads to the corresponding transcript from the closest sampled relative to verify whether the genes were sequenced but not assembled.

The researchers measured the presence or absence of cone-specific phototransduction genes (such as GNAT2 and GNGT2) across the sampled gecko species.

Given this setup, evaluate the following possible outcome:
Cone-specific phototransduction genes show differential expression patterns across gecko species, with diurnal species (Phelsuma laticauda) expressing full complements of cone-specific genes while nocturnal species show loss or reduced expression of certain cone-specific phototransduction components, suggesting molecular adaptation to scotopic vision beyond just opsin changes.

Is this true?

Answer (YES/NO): NO